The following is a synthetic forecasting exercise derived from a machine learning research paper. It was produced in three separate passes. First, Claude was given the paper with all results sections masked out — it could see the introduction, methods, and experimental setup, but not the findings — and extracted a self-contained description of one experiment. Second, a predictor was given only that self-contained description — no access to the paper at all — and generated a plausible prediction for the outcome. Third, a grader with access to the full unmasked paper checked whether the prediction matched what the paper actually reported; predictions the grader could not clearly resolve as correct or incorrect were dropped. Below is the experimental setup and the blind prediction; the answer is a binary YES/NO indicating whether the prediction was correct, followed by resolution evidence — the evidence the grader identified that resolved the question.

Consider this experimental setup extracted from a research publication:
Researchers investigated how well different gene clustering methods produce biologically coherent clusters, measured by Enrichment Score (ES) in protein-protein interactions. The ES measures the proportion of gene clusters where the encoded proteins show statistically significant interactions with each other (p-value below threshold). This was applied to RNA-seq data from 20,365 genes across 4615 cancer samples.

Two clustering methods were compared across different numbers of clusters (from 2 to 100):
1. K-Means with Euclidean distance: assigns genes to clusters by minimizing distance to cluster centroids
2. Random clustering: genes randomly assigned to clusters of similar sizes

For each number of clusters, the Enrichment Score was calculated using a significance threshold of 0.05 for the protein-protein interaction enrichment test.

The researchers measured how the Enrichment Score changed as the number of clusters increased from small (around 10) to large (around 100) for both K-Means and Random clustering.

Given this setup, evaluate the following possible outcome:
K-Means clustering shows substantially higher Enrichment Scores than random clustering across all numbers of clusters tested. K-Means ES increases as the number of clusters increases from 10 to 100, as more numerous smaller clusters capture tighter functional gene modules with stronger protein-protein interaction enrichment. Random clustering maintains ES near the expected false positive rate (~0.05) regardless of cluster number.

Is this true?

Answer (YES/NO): NO